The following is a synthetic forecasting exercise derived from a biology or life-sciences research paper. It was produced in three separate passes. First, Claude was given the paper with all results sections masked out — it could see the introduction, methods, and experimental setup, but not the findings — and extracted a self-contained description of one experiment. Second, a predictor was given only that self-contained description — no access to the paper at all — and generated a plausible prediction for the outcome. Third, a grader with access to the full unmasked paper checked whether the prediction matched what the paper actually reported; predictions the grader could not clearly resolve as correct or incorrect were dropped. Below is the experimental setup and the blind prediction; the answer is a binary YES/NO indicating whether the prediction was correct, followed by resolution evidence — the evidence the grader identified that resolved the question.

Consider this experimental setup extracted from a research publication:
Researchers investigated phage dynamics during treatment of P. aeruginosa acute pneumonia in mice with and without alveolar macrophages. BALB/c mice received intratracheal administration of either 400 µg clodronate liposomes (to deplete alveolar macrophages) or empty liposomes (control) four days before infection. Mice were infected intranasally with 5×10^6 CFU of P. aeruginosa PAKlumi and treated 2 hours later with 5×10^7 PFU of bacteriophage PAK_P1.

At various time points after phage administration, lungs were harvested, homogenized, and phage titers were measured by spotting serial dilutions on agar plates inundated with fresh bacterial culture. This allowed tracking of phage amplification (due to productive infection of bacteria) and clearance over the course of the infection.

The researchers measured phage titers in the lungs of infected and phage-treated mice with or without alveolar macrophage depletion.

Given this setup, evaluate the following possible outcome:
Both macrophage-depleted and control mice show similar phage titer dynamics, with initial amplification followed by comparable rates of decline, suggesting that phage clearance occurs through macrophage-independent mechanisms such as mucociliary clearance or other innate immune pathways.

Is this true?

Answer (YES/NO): NO